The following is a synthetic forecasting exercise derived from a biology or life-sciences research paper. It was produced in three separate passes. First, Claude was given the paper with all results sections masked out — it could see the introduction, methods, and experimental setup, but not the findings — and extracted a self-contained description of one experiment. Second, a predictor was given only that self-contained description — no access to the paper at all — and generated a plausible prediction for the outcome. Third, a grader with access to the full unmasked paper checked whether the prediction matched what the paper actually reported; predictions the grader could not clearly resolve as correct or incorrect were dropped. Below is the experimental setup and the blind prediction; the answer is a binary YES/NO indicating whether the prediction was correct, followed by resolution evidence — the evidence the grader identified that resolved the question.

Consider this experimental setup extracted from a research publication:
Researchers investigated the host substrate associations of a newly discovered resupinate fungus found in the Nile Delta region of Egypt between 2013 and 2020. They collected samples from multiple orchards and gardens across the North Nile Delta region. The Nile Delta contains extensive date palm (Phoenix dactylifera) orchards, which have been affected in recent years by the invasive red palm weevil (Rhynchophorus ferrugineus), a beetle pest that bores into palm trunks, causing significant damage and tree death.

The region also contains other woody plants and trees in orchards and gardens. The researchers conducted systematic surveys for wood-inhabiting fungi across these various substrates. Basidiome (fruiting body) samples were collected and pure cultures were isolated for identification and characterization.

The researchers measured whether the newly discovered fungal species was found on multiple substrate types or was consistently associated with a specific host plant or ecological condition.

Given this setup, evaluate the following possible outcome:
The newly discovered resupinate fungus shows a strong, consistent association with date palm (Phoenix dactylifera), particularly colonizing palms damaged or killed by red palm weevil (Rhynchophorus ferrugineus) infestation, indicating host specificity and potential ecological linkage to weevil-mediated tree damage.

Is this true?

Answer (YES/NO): YES